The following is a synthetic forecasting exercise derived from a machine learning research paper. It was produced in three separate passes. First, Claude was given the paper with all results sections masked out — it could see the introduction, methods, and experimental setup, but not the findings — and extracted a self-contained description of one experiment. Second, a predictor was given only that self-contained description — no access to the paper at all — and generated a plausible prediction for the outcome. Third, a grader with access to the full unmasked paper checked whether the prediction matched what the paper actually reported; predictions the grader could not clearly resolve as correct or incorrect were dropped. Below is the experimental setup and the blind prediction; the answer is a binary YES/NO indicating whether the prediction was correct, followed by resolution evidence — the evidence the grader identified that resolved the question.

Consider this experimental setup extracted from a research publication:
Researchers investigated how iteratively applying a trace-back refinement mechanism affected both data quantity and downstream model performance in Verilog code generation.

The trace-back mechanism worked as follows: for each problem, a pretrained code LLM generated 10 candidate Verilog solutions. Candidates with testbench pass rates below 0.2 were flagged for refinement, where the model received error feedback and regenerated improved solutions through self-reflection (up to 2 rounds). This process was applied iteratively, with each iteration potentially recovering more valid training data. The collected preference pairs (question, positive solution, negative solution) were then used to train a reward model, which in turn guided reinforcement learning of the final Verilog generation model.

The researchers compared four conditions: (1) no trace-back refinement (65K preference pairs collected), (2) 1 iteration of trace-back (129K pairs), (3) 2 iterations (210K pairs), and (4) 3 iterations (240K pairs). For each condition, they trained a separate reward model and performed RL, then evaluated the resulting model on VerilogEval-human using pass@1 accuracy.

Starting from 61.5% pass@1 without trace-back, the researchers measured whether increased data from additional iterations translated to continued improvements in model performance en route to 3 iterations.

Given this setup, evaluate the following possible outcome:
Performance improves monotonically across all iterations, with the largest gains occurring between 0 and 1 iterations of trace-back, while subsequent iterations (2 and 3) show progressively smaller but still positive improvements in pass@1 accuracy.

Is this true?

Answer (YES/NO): NO